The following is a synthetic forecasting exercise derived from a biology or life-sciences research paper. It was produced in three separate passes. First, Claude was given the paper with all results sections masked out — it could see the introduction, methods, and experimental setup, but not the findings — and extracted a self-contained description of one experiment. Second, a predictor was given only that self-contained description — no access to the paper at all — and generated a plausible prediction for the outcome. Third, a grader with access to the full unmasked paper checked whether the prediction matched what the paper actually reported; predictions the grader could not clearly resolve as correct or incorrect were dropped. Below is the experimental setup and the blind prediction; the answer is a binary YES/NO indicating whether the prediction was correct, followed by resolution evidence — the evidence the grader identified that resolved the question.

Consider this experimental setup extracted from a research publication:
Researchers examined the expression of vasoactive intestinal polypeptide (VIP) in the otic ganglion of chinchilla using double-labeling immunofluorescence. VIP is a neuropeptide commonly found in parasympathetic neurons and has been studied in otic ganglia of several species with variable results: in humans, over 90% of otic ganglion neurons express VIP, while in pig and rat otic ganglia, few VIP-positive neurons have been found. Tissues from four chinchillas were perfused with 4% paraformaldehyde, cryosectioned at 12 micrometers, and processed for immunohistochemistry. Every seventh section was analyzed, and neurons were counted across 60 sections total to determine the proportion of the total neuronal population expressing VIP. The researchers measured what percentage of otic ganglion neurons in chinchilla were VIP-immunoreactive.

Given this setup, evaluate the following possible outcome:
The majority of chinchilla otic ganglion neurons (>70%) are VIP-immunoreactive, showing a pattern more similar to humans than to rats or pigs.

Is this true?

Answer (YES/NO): NO